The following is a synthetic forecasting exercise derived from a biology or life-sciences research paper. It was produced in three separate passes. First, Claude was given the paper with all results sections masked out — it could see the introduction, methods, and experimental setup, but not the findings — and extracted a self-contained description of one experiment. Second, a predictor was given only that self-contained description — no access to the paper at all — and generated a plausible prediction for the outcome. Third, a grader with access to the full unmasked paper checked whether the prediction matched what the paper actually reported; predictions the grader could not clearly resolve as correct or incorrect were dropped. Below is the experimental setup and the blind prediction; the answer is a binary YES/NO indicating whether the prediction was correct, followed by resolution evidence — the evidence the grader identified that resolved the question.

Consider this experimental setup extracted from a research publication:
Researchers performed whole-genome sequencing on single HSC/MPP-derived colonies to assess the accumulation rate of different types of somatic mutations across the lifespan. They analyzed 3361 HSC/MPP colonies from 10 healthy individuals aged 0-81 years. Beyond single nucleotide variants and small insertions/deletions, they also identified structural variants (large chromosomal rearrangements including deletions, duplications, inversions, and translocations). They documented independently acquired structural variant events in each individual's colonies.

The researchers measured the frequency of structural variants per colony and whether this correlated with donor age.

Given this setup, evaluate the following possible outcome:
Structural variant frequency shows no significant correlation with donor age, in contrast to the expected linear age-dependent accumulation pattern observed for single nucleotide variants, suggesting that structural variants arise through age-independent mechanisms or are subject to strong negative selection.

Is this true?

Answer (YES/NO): NO